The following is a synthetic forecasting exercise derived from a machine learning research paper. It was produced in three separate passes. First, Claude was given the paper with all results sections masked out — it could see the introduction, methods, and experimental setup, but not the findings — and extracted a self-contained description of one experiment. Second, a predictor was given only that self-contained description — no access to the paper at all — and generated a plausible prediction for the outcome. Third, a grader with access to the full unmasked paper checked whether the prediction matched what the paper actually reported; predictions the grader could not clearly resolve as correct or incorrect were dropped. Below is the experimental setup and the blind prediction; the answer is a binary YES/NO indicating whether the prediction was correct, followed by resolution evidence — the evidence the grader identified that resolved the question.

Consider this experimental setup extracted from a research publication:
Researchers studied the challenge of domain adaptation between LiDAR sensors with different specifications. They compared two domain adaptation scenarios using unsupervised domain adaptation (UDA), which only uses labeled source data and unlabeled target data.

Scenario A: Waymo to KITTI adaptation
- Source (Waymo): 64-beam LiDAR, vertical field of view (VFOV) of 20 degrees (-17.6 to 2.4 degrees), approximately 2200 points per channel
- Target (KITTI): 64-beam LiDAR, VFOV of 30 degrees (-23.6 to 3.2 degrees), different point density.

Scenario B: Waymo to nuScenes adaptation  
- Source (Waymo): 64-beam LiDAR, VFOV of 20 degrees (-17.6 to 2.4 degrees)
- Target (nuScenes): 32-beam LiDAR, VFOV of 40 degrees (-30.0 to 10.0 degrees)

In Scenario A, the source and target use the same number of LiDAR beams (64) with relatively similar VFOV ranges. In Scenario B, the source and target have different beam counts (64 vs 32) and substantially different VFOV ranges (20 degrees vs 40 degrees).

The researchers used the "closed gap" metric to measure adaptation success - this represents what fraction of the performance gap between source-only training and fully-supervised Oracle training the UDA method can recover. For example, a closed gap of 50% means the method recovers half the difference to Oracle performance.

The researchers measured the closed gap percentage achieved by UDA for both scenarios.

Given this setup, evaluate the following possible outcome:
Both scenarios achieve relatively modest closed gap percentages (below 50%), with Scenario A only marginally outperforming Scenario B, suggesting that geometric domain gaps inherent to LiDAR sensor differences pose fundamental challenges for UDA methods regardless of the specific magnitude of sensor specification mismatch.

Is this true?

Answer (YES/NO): NO